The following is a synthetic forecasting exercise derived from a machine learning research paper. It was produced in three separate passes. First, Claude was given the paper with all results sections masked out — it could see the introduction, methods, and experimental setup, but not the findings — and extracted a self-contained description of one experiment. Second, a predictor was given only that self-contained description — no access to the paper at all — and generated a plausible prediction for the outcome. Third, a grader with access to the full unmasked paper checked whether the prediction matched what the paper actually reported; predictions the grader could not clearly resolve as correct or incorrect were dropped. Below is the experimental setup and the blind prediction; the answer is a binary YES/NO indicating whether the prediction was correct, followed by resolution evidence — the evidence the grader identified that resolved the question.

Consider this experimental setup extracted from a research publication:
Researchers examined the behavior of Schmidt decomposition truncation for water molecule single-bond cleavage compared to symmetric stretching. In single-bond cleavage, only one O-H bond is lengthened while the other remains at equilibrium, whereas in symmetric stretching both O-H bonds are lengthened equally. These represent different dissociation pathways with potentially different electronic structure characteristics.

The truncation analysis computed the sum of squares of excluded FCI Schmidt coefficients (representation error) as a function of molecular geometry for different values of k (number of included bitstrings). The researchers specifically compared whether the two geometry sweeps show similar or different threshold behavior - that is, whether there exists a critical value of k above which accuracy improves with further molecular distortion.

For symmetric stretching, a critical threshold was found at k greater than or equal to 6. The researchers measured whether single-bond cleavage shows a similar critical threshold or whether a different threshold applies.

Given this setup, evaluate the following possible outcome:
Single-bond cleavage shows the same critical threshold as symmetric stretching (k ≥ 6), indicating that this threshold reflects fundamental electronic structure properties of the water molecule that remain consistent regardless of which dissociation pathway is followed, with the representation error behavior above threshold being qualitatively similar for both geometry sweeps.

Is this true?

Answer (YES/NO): NO